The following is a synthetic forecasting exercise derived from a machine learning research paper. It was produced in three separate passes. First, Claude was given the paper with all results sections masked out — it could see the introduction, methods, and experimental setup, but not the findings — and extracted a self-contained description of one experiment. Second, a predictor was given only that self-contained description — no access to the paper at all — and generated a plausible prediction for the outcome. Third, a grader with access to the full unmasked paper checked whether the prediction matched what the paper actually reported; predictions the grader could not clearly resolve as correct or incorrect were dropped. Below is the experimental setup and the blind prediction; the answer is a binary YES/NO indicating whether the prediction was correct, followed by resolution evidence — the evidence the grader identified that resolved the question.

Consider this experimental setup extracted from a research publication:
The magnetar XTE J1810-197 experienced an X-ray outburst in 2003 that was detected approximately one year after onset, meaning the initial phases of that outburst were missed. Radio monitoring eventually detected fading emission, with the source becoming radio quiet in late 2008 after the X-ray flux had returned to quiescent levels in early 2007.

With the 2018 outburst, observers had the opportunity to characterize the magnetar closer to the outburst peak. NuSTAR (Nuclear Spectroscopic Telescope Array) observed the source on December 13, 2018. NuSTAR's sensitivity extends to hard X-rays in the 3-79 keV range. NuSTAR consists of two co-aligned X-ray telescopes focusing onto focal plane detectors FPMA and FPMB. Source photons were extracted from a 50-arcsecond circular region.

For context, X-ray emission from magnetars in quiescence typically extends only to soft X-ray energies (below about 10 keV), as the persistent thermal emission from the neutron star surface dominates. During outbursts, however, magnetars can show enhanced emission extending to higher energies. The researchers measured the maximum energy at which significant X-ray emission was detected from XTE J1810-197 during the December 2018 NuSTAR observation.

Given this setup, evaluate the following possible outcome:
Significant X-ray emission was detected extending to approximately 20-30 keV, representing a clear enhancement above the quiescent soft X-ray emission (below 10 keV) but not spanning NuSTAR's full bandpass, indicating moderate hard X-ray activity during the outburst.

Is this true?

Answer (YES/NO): YES